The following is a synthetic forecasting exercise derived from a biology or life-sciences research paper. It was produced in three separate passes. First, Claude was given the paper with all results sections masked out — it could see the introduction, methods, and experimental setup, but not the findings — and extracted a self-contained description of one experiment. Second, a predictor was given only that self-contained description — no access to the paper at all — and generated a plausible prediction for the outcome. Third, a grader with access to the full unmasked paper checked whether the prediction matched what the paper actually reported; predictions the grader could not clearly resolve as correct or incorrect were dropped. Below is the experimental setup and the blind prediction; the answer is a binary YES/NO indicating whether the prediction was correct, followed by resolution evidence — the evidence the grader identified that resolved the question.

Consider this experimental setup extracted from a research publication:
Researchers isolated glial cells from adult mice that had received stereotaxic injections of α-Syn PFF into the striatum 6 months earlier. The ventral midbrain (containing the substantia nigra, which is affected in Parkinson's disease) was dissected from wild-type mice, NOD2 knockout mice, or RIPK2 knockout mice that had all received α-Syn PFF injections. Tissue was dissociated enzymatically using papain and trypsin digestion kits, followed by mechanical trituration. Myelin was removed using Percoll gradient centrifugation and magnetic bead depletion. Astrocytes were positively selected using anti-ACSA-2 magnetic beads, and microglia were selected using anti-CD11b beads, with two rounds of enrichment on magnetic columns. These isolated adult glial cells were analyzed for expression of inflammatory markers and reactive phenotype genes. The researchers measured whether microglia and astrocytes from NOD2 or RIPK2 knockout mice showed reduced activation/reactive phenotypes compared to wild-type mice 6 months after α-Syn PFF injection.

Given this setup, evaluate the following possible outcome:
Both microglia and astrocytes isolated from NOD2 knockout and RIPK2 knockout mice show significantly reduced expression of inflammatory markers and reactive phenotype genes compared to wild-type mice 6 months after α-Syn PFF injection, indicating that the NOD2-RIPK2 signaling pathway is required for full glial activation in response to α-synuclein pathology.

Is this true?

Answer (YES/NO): YES